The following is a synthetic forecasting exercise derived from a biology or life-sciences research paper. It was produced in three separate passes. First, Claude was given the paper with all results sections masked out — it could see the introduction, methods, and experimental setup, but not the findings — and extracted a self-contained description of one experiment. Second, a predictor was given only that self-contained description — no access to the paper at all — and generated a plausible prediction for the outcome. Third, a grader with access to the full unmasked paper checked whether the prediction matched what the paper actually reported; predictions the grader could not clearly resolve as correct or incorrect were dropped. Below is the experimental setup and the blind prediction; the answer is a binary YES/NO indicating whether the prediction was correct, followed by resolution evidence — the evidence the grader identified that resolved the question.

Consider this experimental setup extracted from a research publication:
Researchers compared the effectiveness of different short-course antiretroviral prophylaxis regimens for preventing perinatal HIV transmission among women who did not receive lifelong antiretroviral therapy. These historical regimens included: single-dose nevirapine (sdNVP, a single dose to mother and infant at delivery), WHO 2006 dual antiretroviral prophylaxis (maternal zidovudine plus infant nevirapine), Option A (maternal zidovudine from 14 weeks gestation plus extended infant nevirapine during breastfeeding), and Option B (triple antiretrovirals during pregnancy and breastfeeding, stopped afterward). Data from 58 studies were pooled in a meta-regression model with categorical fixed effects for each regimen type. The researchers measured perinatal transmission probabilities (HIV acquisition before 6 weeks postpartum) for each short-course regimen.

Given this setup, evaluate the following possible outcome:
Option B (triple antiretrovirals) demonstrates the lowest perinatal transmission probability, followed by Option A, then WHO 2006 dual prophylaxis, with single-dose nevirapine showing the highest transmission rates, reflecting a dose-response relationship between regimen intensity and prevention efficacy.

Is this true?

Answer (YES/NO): NO